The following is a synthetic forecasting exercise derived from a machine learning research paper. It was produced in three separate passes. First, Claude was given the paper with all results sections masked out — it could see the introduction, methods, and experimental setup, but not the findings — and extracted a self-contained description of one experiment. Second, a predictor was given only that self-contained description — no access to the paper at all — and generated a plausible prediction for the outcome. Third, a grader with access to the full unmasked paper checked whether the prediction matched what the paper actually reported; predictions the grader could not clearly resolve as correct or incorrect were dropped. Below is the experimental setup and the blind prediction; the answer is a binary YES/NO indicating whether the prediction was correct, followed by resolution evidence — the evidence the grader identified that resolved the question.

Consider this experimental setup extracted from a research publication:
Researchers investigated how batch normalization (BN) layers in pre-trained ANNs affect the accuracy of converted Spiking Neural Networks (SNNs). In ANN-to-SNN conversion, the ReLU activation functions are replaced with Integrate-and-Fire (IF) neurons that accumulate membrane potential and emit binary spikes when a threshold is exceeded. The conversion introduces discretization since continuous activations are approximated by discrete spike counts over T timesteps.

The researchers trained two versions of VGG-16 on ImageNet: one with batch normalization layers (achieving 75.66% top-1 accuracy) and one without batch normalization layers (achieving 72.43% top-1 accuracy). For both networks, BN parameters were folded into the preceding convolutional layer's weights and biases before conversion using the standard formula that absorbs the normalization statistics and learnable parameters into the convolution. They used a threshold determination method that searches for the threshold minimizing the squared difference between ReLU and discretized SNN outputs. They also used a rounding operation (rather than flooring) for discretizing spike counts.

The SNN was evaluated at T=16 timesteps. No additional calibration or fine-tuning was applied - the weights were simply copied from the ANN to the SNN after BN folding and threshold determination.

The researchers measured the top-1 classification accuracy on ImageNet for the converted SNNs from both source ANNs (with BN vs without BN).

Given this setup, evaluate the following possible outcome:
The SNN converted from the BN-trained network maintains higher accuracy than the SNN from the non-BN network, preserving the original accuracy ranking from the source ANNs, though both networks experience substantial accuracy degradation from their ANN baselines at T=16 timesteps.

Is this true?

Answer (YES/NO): NO